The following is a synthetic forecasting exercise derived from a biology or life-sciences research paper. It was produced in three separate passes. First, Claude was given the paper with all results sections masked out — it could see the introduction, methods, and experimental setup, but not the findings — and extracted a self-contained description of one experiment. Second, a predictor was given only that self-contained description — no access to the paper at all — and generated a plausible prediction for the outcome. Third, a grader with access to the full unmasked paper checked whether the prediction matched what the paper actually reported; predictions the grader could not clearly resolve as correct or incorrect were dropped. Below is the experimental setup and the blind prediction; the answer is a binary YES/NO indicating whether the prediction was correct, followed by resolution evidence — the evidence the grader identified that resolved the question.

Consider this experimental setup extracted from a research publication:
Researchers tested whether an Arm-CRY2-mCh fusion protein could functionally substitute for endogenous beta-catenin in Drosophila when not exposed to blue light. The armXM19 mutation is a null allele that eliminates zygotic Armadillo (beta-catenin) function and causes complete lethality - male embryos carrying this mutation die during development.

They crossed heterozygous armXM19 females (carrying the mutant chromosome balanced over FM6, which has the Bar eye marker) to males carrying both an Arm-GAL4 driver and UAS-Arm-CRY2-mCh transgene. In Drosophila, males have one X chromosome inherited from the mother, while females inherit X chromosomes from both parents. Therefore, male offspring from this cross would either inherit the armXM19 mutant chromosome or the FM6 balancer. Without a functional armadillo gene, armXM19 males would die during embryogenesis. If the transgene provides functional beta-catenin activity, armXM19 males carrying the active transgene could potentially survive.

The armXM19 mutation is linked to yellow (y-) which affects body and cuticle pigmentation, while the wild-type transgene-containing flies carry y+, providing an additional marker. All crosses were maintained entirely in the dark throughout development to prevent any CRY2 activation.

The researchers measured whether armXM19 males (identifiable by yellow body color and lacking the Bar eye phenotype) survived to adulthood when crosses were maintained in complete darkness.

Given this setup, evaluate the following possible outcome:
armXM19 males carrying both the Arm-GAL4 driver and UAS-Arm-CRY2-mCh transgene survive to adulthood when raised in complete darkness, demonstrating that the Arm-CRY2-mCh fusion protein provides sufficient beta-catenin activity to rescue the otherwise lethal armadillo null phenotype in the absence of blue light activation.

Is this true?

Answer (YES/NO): YES